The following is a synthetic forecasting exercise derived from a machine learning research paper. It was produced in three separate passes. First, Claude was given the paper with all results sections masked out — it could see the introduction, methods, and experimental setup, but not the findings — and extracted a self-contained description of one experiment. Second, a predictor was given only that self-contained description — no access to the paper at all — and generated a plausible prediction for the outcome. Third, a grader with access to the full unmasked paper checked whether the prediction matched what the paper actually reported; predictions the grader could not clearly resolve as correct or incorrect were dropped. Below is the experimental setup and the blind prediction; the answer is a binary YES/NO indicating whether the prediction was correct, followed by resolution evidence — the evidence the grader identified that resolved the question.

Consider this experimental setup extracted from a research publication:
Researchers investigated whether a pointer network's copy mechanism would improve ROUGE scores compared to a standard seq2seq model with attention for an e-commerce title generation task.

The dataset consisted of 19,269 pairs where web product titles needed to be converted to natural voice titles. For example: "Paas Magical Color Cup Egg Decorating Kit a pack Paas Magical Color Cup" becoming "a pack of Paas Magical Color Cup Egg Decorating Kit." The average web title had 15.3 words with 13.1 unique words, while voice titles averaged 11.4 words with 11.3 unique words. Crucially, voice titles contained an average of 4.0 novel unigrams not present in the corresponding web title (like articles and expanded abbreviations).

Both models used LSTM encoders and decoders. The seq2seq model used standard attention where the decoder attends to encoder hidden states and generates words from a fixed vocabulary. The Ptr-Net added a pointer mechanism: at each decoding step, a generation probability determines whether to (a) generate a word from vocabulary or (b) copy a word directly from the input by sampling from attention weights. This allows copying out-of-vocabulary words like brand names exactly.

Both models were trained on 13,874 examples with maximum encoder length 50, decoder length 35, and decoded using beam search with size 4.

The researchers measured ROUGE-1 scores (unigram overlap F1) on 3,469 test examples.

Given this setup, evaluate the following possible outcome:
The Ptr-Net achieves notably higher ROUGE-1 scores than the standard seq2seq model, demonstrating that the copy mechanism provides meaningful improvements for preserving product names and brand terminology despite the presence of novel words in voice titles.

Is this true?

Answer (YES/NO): YES